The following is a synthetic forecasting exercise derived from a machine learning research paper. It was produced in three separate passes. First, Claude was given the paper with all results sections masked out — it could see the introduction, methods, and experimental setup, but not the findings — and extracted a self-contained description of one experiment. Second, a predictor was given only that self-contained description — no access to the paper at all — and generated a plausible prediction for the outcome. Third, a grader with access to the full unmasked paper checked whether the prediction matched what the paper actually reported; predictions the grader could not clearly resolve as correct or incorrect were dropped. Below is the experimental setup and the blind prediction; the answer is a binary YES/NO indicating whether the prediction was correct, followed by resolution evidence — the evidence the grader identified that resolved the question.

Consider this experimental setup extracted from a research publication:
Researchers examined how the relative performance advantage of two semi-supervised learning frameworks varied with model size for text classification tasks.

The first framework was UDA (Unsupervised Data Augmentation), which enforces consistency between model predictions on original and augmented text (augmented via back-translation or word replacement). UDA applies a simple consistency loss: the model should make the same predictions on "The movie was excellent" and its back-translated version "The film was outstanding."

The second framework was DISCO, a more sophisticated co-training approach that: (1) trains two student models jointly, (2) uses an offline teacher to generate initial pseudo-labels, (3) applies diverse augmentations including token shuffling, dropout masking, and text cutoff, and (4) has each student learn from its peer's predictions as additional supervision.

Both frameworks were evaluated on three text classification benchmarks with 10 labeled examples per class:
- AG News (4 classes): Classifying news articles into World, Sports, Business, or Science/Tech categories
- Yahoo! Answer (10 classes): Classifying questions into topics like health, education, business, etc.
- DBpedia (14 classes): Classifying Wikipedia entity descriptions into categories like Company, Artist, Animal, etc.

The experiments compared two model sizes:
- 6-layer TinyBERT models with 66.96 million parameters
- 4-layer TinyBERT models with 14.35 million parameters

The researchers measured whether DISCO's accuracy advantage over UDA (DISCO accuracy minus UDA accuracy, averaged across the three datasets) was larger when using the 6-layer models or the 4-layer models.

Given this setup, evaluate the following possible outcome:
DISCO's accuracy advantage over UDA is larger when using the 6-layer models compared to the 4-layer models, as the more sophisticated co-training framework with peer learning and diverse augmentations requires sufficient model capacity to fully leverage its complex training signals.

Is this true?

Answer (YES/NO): NO